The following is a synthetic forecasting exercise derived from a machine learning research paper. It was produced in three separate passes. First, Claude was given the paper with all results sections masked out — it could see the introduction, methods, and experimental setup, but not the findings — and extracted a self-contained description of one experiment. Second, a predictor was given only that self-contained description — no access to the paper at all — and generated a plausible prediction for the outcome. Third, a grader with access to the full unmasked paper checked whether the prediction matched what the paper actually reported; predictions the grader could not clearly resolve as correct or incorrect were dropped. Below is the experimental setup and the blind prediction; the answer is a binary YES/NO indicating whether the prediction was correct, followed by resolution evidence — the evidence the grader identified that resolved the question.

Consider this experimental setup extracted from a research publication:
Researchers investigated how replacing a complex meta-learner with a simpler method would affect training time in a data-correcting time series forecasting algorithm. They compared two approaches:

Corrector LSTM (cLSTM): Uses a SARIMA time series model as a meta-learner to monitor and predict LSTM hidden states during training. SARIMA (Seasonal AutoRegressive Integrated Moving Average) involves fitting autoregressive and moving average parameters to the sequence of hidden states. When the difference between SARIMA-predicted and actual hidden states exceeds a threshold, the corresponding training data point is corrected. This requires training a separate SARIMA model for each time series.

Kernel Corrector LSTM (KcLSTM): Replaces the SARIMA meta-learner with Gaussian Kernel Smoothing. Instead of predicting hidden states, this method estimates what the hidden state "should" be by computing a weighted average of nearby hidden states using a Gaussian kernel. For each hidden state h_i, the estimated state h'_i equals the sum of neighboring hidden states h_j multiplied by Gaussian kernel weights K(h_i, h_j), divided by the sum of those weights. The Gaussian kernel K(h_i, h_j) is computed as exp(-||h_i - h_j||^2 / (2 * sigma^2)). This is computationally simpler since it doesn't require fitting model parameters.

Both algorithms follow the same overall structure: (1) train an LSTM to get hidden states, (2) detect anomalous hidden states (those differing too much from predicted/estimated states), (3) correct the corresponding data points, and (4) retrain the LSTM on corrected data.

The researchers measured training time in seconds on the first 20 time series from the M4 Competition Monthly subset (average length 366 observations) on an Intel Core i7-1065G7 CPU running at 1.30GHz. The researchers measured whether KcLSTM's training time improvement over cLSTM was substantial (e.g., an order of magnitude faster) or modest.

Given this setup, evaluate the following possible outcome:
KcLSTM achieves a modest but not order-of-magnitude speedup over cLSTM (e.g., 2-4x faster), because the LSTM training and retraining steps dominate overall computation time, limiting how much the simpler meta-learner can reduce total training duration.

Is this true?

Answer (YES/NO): NO